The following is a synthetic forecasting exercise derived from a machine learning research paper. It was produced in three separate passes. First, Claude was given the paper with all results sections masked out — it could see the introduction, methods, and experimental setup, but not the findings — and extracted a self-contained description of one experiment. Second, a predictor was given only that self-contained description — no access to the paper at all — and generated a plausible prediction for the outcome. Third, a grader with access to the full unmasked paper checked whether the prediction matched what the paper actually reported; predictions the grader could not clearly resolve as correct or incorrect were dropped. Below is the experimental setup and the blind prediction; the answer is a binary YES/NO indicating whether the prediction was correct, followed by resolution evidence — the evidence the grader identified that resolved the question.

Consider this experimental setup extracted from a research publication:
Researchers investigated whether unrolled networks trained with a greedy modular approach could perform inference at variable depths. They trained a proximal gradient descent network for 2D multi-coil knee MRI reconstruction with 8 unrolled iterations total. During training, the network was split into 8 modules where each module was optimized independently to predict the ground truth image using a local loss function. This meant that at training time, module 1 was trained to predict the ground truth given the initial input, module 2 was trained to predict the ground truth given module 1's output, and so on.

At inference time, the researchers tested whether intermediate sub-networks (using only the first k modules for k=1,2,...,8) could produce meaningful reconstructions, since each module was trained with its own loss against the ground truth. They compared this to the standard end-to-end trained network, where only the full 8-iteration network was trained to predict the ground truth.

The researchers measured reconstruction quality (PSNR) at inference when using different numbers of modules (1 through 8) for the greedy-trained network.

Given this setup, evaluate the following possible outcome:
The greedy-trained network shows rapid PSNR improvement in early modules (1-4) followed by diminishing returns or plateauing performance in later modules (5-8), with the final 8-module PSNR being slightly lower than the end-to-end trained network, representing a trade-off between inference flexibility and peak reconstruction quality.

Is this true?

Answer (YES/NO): NO